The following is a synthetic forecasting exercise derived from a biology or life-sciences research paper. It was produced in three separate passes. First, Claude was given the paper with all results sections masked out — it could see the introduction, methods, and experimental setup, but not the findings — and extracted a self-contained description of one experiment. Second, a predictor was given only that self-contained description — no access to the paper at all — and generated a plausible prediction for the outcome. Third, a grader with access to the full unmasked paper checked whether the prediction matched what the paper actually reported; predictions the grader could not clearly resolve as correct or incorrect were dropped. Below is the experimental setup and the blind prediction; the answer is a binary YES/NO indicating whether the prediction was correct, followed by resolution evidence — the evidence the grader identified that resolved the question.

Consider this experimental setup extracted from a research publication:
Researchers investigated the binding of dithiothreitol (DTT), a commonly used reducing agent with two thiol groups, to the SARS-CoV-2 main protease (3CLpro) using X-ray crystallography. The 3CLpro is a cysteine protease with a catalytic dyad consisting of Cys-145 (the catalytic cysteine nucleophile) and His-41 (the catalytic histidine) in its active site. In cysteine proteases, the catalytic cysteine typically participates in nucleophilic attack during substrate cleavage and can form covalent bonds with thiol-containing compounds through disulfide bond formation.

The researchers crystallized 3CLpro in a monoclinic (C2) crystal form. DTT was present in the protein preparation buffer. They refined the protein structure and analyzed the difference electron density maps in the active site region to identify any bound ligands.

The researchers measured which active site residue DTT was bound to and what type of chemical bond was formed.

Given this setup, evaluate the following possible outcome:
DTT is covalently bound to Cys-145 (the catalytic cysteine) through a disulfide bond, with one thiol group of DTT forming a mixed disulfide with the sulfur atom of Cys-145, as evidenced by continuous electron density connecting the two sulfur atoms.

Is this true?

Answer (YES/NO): NO